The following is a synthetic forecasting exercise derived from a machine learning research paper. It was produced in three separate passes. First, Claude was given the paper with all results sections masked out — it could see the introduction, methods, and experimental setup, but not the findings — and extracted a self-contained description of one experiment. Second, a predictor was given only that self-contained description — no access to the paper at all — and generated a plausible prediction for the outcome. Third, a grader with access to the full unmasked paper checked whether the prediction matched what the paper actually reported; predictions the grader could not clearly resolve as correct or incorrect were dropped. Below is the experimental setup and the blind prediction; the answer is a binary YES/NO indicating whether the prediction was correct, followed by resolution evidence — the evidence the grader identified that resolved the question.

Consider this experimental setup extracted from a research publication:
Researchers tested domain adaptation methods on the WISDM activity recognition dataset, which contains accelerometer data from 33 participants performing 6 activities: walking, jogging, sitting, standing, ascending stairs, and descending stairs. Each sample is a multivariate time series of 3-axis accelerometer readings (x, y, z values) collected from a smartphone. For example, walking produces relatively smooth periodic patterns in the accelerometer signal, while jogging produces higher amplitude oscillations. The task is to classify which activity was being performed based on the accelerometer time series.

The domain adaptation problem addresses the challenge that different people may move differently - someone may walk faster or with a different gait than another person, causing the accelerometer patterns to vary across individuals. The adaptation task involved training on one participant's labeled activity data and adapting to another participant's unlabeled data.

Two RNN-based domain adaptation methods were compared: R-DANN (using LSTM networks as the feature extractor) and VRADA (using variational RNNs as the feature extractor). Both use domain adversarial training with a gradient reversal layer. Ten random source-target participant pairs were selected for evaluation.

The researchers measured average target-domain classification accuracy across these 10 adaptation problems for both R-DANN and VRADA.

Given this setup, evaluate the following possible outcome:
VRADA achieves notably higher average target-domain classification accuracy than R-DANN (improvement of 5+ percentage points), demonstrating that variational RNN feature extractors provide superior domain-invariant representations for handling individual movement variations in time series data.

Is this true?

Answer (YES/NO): YES